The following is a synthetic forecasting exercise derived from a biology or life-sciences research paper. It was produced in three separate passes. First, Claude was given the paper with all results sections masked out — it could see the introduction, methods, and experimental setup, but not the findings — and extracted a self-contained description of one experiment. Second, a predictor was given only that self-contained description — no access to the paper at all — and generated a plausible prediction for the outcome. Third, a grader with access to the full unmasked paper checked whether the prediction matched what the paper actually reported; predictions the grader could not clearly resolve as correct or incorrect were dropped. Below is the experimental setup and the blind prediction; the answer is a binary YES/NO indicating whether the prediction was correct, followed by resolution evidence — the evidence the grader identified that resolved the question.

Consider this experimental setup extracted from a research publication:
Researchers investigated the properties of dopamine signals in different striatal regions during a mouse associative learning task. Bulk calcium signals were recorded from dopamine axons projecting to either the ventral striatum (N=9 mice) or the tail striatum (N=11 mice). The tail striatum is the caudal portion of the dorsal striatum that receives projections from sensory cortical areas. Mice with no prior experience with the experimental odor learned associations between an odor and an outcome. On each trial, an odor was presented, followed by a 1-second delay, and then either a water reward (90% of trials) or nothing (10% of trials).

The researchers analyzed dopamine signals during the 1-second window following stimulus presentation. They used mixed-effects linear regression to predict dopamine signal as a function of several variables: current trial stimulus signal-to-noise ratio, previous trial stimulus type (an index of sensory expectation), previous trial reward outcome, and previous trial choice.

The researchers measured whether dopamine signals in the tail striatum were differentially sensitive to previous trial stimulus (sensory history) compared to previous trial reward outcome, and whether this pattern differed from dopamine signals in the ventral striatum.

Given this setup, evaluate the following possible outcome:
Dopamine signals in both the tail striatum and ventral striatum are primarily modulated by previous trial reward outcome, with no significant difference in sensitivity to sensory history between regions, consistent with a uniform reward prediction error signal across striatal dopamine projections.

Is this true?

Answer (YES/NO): NO